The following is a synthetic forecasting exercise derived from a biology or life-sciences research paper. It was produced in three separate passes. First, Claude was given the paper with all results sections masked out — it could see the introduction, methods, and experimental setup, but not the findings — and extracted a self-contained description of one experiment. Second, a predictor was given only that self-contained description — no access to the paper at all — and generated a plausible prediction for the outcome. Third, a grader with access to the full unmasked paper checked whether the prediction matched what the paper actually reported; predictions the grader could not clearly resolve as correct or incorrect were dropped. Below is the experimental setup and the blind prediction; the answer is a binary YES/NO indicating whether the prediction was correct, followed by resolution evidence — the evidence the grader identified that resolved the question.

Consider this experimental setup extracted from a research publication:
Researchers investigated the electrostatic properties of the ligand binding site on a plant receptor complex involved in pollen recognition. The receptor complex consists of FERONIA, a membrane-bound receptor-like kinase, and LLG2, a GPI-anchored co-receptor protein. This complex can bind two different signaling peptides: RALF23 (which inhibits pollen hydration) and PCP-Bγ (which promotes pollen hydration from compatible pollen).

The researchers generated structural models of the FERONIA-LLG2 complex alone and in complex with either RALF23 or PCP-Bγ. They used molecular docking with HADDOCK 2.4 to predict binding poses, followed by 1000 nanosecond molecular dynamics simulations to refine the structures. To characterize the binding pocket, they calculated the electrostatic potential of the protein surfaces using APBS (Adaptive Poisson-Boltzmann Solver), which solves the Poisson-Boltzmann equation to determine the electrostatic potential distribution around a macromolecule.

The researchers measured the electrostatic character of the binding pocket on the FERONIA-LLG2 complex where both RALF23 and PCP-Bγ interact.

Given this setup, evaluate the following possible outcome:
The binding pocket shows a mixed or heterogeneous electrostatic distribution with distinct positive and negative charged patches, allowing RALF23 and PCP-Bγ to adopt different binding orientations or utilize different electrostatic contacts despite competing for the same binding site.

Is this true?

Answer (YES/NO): NO